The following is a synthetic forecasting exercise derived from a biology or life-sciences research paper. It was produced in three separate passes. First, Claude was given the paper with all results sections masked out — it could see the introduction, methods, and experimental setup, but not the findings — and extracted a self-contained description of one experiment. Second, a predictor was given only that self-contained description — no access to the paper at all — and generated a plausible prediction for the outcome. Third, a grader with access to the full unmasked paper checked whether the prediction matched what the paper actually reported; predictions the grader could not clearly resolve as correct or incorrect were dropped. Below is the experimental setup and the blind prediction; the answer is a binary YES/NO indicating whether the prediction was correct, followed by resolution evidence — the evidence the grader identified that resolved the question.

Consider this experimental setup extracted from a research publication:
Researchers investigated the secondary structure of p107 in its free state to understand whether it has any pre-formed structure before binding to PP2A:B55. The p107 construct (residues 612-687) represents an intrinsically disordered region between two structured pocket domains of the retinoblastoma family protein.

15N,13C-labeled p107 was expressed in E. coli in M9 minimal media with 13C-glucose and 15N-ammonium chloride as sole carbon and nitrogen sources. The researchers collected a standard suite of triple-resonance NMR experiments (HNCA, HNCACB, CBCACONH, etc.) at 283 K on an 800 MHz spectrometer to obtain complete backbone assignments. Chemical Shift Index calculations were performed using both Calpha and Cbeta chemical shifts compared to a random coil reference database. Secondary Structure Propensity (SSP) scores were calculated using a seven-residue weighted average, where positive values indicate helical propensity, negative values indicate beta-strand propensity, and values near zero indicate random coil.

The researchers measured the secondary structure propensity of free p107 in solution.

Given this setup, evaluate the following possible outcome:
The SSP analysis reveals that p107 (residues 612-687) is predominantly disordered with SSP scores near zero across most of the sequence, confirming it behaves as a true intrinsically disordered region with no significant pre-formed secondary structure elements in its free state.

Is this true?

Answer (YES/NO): NO